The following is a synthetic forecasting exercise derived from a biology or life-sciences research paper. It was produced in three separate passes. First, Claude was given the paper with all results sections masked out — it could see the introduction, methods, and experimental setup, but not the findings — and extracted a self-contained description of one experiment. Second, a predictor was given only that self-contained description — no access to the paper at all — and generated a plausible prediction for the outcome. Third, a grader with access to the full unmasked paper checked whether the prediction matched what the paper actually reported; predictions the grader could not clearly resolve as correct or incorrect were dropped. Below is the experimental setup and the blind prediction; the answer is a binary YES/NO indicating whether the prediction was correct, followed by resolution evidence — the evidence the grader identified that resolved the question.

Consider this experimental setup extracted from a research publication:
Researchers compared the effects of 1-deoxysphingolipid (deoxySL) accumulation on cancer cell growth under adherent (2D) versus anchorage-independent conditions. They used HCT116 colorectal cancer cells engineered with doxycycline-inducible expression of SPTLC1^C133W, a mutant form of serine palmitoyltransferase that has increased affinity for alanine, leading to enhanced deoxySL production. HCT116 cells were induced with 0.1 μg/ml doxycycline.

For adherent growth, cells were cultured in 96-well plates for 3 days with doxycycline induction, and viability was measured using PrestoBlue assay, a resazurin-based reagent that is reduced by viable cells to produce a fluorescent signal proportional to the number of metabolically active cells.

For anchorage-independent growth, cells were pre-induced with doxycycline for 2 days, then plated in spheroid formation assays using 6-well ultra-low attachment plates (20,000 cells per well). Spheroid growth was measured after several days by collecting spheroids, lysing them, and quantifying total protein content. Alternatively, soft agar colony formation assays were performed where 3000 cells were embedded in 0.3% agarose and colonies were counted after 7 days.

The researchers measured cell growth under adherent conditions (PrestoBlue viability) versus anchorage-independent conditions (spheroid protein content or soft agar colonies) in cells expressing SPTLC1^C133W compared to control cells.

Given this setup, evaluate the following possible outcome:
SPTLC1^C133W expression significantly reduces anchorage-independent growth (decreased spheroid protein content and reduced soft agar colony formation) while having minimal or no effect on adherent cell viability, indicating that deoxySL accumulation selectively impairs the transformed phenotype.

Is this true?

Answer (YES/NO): YES